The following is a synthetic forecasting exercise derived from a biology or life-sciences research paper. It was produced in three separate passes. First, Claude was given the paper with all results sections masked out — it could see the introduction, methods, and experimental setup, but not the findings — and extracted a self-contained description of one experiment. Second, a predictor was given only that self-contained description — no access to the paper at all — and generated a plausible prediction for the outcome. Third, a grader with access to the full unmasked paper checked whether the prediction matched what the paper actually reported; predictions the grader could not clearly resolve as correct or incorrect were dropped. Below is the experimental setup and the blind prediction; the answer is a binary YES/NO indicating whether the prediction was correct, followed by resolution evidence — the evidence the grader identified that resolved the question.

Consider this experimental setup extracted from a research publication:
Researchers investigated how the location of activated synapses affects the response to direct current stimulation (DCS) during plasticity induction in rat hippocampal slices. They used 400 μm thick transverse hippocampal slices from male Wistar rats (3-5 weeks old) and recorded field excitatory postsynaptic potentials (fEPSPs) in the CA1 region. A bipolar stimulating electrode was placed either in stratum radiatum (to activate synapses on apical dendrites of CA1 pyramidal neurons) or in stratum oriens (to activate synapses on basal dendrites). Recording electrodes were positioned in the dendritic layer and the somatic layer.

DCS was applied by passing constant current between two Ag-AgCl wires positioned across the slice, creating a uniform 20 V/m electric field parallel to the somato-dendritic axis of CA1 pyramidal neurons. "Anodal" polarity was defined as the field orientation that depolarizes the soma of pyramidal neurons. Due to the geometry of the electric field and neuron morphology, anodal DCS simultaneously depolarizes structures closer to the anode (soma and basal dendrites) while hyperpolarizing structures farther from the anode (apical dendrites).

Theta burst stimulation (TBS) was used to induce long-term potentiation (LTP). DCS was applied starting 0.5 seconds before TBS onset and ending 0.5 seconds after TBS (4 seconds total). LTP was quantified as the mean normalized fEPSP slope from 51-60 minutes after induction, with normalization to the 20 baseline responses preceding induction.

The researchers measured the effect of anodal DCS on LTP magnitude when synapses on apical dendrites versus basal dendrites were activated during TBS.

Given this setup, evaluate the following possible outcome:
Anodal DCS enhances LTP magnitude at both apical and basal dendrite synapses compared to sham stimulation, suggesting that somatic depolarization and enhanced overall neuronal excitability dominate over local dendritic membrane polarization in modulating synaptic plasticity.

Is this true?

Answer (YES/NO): YES